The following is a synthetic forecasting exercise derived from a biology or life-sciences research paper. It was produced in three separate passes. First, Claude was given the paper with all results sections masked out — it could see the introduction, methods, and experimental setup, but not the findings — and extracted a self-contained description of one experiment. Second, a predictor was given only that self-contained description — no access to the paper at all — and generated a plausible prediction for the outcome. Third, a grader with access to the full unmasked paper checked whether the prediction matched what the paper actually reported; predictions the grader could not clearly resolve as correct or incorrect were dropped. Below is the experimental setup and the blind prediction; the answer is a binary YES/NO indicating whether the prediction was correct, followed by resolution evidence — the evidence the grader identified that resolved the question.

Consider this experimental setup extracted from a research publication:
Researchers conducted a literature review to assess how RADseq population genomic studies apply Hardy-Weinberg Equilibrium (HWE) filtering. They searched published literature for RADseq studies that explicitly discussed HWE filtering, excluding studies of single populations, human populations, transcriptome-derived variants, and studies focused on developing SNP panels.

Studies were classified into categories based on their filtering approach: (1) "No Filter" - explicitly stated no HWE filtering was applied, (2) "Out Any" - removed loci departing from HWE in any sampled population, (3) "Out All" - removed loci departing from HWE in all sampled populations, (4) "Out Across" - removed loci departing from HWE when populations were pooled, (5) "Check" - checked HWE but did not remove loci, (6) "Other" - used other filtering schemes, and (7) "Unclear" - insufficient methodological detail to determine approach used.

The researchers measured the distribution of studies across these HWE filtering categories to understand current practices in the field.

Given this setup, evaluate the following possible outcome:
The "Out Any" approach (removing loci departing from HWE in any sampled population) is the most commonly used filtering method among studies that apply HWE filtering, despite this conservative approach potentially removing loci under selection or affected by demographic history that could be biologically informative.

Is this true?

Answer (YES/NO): NO